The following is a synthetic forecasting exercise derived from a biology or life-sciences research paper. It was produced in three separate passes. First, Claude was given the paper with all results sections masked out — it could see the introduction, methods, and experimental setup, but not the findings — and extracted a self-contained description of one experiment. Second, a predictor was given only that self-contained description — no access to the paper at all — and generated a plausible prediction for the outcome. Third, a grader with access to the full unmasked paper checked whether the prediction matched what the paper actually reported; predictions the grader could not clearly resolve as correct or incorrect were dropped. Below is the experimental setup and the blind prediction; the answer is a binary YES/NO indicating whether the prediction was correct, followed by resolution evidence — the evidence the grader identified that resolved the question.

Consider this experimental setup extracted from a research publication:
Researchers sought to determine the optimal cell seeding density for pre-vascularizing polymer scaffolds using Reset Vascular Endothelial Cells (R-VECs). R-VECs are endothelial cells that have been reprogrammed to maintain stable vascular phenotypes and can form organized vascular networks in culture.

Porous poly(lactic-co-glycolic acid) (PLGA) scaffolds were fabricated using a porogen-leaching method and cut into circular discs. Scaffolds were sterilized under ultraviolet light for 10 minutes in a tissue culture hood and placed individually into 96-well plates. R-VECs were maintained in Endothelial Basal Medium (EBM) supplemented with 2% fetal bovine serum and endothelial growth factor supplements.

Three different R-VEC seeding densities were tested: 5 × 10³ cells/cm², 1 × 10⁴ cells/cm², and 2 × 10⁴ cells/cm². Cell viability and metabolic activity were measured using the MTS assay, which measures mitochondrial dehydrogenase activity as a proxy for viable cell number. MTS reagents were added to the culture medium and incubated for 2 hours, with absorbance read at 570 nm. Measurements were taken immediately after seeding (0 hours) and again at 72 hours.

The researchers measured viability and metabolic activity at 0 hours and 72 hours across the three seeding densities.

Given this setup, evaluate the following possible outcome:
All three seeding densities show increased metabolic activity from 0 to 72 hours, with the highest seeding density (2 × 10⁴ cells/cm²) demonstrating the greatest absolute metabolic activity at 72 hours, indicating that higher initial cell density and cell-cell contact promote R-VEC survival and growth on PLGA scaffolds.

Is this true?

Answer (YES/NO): NO